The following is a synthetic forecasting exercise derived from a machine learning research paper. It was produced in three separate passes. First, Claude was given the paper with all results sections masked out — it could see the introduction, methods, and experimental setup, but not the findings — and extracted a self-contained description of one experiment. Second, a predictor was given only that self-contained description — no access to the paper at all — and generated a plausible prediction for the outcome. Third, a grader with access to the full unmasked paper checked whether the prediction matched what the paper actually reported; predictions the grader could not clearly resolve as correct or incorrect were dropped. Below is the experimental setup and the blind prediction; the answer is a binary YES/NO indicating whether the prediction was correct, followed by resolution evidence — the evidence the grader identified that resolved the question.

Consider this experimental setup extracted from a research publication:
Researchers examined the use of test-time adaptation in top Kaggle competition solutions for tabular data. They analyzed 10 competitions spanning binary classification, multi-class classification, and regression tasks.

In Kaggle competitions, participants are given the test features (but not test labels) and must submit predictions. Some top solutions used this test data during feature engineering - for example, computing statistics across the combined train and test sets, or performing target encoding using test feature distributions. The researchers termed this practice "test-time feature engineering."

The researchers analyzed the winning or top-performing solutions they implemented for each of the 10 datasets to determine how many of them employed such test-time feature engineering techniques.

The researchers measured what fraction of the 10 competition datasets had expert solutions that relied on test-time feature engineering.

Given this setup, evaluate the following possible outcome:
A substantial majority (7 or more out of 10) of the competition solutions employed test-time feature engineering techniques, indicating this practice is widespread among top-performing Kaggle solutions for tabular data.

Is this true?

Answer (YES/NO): NO